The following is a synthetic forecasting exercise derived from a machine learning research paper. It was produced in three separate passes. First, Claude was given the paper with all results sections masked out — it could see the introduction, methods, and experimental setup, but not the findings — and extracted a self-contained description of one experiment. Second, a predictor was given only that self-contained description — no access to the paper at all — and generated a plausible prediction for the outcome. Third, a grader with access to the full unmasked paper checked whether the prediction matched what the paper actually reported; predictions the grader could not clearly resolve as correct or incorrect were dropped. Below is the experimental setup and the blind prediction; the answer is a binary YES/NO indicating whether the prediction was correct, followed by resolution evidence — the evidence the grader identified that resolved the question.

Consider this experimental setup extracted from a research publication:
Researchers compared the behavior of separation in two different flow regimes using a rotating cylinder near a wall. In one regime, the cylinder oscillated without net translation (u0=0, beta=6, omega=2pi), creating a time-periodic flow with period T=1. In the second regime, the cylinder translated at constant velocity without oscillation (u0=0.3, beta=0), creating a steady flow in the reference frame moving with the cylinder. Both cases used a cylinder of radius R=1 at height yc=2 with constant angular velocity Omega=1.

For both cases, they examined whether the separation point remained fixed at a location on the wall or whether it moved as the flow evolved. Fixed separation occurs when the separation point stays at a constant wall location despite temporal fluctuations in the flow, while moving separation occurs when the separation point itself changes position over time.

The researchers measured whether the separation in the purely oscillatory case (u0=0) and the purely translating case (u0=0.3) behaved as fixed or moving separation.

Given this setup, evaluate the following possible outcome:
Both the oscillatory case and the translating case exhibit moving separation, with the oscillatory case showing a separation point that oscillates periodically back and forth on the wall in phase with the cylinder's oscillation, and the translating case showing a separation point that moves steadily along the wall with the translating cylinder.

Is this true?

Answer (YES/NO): NO